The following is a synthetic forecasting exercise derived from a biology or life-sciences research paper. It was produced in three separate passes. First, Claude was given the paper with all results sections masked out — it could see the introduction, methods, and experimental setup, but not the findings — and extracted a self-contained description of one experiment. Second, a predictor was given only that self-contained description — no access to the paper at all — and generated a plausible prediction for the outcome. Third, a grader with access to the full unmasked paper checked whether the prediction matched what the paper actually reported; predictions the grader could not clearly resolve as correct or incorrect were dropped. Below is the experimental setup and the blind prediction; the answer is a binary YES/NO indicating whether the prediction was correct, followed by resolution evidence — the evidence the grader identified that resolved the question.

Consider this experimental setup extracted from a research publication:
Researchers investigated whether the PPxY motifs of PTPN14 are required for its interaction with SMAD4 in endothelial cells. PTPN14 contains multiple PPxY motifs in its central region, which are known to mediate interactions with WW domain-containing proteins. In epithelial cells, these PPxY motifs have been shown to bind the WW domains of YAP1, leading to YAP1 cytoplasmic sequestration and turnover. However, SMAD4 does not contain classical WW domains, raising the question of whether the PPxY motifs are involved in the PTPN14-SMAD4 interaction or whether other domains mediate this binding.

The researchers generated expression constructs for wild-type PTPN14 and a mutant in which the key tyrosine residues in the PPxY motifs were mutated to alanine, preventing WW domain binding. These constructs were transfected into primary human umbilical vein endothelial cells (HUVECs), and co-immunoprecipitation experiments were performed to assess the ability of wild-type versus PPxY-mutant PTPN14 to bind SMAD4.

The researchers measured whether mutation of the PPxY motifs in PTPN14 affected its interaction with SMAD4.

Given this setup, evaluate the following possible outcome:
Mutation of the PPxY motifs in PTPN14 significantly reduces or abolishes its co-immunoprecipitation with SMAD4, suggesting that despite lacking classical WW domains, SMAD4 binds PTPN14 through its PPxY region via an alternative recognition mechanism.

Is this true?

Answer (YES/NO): NO